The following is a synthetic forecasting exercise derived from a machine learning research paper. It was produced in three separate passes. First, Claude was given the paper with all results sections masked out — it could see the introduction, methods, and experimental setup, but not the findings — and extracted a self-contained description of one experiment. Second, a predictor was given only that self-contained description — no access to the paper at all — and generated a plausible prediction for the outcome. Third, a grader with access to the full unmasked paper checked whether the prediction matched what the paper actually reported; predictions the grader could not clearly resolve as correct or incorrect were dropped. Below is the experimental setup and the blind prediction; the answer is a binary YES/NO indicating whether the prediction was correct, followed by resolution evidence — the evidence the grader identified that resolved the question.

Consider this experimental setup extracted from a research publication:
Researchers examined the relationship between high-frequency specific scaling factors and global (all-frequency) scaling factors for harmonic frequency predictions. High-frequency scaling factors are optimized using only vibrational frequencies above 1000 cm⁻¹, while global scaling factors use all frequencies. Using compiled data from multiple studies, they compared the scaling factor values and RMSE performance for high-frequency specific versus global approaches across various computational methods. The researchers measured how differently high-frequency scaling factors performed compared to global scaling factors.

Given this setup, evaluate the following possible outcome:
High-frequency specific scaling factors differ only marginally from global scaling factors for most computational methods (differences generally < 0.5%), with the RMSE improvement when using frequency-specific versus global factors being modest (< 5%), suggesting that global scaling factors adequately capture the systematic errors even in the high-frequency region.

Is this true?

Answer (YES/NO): YES